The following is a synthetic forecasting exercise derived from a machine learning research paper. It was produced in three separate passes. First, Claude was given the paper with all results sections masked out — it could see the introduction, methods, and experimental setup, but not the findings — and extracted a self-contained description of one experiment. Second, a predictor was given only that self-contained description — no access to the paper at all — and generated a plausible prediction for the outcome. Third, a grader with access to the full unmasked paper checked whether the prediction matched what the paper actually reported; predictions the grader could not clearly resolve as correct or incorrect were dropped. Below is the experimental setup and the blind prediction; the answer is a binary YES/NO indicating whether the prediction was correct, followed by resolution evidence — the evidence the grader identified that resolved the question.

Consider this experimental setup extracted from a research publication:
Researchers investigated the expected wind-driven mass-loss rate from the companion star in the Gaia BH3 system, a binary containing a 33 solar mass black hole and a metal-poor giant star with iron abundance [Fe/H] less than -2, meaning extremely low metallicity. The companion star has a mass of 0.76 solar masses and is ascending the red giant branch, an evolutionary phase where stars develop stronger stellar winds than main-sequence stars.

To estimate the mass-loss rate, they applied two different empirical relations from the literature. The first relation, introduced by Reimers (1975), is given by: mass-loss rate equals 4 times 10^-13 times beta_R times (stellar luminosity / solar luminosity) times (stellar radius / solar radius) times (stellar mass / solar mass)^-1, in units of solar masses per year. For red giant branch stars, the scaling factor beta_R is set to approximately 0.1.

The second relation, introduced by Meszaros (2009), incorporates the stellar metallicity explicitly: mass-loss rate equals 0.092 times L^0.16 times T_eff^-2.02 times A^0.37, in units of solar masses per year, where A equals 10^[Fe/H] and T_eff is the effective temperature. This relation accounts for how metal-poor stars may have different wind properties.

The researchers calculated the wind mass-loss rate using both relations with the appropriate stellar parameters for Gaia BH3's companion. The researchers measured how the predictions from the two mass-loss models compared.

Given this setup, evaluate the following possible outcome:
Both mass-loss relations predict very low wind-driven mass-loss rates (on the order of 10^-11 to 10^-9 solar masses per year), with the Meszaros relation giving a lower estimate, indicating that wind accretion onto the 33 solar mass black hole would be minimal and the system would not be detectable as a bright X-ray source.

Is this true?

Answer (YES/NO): NO